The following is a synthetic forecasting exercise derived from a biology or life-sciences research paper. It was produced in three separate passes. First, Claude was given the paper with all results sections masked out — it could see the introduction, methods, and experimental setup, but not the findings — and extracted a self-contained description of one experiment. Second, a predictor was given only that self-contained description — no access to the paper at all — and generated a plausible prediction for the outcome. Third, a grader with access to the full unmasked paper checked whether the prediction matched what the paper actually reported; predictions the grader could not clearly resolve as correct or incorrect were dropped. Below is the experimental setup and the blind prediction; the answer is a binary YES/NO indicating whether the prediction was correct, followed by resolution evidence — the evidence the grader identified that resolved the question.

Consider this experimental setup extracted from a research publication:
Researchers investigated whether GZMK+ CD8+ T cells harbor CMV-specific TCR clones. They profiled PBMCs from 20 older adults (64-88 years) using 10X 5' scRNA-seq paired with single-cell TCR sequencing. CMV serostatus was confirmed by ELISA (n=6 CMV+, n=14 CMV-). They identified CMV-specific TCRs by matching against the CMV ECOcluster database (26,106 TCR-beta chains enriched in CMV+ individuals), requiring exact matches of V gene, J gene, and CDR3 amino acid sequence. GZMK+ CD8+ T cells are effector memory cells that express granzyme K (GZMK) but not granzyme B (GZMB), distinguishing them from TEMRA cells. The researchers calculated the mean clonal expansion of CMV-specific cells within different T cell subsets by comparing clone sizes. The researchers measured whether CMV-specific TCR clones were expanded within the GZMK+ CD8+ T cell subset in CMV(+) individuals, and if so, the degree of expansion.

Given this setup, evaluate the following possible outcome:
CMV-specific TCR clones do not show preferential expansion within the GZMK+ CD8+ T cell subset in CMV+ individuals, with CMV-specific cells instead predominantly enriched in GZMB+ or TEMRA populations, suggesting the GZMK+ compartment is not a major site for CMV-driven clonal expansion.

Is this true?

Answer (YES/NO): NO